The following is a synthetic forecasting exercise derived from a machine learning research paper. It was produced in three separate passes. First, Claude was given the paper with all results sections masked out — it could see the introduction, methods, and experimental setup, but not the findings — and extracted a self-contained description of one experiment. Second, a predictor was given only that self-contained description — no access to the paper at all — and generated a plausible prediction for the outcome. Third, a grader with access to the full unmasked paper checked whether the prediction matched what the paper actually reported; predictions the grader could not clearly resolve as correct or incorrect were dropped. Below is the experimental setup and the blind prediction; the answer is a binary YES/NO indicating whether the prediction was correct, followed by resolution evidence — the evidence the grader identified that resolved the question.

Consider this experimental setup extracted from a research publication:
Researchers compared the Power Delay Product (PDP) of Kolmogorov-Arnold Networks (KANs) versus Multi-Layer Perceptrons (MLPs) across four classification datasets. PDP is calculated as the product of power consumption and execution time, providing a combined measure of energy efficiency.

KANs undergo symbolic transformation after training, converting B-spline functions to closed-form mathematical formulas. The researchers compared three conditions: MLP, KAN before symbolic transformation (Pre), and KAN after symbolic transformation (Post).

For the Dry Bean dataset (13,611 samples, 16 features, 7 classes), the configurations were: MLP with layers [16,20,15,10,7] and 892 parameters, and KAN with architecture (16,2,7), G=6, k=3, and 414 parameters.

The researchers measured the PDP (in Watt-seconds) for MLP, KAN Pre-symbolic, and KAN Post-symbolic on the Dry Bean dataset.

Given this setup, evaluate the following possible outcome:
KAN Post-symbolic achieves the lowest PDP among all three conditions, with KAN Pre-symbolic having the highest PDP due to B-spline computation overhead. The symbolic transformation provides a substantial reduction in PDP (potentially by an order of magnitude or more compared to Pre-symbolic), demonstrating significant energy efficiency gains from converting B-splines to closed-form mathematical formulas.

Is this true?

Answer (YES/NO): NO